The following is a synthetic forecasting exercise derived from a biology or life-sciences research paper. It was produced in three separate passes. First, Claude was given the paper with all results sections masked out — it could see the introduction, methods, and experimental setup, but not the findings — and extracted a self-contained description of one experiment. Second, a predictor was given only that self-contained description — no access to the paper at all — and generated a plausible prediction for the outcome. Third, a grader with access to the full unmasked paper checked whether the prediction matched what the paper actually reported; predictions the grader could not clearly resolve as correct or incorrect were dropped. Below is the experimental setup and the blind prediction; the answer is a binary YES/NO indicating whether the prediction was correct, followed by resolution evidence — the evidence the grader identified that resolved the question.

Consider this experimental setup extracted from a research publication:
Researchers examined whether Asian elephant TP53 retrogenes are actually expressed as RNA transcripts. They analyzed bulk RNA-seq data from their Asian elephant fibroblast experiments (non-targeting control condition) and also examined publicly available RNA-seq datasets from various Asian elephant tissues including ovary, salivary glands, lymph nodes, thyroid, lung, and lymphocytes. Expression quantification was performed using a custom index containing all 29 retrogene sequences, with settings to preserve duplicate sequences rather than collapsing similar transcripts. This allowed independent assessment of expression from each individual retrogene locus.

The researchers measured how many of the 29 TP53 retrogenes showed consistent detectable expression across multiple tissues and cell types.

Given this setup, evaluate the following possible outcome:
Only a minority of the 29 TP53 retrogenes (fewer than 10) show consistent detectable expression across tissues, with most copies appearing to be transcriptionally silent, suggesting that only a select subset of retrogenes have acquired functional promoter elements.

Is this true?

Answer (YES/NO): YES